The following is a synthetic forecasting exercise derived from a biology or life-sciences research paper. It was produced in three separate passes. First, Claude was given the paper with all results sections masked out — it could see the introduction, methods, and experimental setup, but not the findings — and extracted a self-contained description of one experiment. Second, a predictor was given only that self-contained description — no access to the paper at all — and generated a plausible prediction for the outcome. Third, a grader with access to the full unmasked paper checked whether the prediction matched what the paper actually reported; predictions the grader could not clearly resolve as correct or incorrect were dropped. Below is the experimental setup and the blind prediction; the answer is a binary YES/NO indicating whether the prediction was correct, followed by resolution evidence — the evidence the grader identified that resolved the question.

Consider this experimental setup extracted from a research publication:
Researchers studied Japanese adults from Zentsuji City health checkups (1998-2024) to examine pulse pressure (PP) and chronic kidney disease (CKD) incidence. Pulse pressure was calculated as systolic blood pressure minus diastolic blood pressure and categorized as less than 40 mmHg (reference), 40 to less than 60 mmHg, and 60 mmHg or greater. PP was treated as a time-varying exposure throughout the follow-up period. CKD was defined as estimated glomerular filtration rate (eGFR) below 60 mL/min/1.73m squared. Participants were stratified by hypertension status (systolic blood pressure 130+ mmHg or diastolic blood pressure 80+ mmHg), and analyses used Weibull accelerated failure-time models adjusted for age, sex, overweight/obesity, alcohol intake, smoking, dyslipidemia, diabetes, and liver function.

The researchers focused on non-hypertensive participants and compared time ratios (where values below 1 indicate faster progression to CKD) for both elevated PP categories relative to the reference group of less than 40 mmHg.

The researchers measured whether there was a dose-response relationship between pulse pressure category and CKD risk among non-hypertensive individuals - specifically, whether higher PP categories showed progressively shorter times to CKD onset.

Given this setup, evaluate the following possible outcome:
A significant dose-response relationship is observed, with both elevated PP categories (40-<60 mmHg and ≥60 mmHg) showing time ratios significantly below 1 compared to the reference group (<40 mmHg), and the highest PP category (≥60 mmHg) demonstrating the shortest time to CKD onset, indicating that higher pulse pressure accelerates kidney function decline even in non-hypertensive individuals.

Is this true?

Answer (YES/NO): NO